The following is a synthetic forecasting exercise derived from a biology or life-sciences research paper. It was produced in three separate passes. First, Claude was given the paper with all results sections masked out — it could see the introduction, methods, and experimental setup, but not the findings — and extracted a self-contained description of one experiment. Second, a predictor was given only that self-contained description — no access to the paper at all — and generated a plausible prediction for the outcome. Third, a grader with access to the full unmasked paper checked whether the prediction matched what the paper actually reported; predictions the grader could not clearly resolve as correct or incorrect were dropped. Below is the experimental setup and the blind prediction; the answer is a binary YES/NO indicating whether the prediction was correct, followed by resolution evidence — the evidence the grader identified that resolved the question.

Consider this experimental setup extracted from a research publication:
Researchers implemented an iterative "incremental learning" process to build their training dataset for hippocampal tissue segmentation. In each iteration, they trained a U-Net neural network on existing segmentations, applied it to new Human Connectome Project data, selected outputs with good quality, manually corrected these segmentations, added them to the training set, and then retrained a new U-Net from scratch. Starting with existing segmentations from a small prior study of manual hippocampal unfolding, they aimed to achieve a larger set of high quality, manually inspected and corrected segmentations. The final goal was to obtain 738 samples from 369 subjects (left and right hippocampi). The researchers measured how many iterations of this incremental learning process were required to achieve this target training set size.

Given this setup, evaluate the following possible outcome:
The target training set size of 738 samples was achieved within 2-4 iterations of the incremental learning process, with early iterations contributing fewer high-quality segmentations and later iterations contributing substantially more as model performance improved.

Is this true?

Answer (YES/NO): YES